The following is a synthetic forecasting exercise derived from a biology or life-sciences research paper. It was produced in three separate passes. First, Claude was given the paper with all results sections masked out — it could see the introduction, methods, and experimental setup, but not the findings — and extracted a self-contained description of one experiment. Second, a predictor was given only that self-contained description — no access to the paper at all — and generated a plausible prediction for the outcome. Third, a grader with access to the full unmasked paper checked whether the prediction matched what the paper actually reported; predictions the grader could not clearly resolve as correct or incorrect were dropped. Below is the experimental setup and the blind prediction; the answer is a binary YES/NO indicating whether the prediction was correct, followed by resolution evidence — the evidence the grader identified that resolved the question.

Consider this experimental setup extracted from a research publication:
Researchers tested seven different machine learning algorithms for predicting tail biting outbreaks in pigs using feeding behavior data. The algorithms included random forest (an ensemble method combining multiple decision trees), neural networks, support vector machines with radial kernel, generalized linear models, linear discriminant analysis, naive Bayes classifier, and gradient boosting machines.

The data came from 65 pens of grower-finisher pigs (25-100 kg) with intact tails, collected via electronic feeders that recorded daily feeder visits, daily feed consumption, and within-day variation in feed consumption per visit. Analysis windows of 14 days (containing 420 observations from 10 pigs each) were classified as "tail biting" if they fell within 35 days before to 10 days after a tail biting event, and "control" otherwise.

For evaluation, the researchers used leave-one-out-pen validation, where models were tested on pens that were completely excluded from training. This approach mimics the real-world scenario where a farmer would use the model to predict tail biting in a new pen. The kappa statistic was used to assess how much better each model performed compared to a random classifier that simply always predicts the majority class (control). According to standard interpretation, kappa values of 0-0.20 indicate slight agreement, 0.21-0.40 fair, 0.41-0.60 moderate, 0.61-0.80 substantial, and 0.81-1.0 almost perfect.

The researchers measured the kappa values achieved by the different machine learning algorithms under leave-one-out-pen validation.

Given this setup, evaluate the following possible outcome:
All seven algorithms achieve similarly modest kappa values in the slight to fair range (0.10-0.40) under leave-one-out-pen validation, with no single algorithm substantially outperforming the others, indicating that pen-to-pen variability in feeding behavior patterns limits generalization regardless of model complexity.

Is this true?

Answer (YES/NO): NO